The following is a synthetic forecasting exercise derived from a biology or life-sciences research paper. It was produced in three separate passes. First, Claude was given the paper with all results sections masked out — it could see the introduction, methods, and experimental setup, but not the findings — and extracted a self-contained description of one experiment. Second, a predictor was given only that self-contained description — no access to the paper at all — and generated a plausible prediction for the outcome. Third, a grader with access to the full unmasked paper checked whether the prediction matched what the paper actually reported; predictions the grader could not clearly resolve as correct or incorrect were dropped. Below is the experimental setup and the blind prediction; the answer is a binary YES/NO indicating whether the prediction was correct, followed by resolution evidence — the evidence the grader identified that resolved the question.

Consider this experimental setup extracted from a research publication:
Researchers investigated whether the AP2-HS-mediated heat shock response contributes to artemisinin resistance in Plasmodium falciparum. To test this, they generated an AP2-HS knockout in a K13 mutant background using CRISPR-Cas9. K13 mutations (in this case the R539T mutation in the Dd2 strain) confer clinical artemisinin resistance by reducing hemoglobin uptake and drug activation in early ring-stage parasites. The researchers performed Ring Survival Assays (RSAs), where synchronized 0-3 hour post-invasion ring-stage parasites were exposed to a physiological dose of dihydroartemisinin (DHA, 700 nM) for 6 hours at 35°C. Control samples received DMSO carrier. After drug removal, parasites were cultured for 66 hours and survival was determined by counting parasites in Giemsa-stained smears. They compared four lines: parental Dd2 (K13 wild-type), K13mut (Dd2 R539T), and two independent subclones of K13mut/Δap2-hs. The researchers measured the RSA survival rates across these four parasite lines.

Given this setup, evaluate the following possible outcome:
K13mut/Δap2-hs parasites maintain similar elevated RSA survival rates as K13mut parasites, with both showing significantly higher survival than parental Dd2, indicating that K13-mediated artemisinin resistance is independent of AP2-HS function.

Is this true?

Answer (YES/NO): YES